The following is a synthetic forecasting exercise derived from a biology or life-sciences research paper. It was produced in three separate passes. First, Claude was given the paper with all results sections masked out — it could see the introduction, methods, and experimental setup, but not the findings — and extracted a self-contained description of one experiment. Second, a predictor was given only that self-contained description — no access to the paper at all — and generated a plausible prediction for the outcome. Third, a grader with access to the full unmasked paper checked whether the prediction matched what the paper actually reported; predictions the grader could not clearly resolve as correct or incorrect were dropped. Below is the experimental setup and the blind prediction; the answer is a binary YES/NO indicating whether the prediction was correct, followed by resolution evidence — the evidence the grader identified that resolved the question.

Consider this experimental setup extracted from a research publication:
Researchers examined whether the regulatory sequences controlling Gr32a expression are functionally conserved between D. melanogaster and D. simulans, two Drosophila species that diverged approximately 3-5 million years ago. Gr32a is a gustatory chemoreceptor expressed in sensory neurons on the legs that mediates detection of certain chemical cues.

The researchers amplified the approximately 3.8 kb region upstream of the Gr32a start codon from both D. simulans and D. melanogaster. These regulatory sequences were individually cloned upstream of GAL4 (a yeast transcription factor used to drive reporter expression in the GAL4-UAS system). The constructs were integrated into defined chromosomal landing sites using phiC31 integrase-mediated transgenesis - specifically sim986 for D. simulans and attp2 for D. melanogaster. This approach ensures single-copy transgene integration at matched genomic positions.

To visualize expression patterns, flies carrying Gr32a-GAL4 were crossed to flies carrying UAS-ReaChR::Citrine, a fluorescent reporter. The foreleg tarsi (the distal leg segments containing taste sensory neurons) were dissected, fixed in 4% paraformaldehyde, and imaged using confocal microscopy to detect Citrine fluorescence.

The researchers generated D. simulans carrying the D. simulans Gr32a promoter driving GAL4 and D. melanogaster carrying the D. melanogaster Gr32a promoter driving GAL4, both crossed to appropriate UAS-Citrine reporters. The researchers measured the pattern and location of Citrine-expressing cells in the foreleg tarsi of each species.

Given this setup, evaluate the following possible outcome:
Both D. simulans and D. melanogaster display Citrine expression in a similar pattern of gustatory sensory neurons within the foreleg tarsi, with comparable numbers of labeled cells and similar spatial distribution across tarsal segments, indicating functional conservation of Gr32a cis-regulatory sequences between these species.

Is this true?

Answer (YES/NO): YES